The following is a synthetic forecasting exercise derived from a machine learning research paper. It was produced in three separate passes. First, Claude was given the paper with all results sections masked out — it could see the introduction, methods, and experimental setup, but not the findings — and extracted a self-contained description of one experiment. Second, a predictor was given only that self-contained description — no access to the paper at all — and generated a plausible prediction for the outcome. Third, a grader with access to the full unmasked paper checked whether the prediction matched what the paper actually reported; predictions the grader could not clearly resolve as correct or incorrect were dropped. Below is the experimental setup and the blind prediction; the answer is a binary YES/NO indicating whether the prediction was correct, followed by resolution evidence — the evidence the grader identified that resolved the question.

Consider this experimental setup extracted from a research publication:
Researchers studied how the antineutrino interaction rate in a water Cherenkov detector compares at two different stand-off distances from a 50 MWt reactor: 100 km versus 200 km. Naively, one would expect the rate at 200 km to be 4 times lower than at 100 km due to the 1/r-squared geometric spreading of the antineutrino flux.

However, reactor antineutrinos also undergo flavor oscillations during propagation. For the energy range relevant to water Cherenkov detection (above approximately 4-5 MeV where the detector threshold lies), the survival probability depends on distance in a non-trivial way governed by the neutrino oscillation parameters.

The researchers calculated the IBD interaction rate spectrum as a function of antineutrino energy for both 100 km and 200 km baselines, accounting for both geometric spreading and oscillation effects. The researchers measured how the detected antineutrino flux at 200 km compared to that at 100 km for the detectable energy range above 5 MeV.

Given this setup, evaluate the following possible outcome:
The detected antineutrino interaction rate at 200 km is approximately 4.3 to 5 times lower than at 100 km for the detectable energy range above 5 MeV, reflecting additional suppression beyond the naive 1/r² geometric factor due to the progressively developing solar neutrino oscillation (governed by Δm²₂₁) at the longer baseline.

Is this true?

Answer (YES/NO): NO